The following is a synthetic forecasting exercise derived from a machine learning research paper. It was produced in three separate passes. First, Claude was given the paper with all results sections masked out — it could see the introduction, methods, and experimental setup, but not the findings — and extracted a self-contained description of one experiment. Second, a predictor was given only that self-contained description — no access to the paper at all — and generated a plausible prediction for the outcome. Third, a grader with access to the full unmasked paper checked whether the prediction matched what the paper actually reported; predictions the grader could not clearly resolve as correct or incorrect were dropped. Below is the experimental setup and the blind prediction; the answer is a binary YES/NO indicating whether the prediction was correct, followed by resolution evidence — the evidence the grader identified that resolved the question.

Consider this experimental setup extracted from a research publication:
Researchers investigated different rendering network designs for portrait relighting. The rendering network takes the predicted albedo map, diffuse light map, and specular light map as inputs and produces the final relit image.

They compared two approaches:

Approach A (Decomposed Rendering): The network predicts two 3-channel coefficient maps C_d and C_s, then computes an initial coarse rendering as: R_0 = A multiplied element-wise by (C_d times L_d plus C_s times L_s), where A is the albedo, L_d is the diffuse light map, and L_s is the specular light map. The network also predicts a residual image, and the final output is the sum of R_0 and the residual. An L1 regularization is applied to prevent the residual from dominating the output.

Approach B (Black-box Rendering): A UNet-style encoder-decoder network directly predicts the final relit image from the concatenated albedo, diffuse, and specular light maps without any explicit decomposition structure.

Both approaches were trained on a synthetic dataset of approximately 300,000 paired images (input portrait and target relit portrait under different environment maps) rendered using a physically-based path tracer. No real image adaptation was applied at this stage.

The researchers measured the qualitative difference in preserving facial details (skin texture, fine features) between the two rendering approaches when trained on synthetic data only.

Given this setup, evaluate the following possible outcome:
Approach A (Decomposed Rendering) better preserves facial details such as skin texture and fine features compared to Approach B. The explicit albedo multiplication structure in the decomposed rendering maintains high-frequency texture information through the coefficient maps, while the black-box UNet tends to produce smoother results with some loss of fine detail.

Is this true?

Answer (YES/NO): NO